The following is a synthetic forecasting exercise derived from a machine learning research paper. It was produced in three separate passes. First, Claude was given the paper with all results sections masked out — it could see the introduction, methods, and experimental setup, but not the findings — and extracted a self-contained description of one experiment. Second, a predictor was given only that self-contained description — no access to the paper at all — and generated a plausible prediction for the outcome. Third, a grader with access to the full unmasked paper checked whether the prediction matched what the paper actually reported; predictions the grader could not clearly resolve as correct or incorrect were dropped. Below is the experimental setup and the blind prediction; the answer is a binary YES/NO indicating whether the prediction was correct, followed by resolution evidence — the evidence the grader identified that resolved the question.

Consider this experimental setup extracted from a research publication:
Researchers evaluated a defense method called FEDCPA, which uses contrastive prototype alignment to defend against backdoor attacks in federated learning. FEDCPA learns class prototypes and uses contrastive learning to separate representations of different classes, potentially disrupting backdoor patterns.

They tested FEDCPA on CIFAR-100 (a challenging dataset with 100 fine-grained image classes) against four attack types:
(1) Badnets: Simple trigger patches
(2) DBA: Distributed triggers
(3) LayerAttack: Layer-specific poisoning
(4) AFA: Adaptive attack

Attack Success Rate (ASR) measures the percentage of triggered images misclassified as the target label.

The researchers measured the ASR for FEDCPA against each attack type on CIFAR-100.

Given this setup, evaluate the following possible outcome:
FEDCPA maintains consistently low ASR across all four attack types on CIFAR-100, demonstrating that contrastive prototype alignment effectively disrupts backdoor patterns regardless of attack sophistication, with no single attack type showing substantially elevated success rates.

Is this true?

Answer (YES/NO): YES